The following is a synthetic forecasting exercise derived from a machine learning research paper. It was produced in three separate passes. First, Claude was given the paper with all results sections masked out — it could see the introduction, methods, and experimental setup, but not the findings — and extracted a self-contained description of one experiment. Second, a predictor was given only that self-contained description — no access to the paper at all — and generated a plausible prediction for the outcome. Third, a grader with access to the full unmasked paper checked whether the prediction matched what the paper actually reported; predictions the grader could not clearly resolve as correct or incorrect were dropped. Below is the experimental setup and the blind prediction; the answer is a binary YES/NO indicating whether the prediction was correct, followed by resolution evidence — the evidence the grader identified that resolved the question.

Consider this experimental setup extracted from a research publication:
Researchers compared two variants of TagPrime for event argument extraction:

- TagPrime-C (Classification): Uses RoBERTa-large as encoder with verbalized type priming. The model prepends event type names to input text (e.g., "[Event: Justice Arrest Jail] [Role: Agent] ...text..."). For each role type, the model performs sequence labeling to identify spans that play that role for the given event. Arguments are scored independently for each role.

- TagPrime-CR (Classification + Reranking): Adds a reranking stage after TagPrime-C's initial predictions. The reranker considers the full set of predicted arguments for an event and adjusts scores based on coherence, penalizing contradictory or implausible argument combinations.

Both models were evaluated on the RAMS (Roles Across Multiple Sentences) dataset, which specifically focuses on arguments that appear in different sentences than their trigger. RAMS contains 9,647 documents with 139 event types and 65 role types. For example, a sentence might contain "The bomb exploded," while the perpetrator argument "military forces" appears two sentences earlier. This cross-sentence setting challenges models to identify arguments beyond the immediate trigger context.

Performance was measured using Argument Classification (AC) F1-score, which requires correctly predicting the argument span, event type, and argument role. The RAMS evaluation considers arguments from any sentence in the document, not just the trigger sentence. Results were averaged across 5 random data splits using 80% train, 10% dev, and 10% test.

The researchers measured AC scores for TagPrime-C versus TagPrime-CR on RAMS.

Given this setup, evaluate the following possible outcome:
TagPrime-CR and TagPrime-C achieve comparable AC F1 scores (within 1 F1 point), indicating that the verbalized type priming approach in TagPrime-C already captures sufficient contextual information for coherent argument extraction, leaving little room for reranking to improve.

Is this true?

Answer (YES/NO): NO